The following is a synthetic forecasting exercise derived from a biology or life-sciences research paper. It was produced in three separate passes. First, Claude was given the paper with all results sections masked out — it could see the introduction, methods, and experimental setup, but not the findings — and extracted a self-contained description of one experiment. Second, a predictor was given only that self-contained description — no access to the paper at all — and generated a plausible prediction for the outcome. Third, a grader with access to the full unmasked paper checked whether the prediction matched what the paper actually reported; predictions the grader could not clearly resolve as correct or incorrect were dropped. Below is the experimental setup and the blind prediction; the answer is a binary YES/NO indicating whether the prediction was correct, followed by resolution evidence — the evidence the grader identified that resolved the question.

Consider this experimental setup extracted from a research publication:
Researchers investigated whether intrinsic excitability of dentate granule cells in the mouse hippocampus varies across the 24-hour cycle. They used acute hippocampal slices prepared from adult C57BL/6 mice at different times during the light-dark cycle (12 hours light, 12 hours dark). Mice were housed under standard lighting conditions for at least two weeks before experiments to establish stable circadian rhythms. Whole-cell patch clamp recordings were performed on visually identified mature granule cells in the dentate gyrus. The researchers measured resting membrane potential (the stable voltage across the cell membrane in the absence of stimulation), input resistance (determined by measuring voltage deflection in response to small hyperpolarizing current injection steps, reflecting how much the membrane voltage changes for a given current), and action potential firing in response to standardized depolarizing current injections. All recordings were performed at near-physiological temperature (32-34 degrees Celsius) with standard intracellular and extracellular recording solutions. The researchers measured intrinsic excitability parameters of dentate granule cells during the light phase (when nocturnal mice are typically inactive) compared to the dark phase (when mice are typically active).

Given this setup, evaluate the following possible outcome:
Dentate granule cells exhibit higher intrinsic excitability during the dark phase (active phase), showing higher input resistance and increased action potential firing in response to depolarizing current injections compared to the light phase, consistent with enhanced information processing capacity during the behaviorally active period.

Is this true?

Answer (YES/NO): YES